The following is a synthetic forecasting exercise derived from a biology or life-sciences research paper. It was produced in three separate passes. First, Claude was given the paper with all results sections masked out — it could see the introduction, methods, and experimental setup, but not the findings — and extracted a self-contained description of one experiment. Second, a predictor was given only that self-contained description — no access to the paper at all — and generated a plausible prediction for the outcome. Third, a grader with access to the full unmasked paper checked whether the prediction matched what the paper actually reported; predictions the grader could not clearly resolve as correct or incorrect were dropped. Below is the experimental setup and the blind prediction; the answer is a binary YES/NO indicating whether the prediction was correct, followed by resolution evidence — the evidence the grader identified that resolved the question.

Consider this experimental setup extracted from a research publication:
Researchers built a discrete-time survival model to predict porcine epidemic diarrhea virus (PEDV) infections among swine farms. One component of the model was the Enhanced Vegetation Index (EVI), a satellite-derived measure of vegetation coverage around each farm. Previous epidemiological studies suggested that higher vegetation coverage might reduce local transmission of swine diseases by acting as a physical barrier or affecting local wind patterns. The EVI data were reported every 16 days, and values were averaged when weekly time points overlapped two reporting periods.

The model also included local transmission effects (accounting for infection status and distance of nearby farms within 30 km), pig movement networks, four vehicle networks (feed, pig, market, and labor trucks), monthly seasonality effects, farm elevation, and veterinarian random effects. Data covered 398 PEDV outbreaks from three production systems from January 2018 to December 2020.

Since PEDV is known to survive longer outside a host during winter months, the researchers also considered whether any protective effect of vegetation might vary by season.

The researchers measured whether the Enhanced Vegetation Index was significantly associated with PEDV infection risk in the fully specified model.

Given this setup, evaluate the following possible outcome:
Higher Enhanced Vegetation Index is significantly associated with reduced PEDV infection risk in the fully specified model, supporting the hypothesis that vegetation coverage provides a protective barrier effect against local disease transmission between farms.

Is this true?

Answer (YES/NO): NO